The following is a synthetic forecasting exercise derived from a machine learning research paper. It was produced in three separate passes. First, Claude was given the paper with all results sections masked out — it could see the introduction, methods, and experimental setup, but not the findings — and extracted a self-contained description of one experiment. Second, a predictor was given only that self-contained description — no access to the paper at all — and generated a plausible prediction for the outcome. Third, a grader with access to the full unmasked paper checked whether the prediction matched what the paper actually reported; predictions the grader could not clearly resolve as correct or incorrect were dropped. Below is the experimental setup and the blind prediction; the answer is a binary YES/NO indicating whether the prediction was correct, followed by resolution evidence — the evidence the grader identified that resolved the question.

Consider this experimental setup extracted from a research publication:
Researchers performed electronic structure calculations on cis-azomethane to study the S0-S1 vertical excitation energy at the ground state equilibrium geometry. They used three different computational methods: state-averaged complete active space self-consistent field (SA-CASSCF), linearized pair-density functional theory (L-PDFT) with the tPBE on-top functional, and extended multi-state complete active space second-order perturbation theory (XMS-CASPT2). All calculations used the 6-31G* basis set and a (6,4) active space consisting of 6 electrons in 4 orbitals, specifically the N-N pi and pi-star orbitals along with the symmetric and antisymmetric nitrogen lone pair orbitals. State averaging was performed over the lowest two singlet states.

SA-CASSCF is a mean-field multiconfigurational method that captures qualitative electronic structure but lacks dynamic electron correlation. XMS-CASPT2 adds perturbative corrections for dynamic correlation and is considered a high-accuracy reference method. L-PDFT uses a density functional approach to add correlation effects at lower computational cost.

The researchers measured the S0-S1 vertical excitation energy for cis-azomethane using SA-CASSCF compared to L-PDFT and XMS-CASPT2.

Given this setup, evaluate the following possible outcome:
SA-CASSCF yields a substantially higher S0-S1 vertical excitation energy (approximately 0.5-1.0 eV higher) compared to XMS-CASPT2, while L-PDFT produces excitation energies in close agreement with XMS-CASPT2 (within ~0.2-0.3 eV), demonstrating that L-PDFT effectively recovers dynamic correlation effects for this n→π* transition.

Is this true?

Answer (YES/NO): NO